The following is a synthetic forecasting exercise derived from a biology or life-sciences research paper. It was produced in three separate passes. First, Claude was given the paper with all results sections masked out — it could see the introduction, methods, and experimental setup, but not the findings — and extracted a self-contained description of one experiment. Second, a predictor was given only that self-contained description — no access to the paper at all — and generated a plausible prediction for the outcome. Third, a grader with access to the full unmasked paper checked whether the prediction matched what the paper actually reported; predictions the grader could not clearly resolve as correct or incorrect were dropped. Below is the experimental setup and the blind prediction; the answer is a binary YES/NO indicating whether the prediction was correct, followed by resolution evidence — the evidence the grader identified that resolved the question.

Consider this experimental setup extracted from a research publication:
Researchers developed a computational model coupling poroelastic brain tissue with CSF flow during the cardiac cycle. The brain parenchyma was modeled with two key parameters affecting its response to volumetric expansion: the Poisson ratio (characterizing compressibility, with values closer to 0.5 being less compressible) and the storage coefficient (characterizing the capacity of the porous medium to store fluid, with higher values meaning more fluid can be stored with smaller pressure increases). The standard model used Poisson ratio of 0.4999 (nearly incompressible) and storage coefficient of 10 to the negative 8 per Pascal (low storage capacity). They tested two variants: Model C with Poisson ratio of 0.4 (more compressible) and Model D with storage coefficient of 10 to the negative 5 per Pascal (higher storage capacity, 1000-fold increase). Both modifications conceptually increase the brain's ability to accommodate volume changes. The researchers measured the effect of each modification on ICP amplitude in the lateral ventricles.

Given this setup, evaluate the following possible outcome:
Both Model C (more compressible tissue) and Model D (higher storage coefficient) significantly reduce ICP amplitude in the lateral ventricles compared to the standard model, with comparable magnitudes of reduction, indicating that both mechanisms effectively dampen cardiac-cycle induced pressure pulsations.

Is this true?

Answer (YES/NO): NO